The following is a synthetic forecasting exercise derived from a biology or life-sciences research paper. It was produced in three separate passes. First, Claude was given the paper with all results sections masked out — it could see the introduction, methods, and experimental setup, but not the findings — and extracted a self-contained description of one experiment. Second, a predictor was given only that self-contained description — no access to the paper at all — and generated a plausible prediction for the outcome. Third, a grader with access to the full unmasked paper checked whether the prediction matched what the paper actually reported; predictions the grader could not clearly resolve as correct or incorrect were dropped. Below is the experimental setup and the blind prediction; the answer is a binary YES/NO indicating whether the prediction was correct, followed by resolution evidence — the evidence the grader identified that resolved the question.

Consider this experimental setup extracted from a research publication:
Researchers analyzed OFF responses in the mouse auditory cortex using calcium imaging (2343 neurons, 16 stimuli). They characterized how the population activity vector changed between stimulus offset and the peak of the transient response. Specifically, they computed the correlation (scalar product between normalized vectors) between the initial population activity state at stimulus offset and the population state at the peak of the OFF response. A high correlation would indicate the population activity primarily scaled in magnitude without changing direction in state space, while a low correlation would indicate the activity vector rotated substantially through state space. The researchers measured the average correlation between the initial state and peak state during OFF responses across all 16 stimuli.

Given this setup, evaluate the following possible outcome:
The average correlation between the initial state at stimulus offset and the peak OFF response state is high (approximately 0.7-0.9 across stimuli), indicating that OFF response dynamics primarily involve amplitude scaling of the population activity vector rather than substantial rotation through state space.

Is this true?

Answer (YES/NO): NO